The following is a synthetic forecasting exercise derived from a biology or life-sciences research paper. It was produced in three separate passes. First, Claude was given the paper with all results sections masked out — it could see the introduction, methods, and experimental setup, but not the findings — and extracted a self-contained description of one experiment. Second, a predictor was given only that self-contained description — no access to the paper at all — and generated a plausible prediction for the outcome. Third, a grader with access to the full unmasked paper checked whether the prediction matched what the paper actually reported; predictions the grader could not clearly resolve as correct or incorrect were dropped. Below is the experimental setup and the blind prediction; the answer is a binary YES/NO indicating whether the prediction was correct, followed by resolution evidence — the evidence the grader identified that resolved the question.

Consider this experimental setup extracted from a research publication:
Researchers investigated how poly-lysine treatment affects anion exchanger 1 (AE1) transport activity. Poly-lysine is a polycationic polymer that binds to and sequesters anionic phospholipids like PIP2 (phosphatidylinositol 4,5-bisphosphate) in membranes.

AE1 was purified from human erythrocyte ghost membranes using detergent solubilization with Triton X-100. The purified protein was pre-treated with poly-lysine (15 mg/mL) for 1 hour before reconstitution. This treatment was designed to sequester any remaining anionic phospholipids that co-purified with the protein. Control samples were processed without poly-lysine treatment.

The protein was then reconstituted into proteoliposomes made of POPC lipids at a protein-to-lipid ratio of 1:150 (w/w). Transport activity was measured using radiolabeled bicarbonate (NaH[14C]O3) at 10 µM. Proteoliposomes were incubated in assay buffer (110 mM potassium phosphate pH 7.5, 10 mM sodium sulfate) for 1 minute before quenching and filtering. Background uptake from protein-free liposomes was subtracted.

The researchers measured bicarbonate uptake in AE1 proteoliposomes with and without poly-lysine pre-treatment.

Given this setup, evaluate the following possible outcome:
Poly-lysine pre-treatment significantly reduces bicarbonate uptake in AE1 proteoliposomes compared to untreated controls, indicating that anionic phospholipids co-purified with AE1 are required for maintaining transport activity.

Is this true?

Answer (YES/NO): NO